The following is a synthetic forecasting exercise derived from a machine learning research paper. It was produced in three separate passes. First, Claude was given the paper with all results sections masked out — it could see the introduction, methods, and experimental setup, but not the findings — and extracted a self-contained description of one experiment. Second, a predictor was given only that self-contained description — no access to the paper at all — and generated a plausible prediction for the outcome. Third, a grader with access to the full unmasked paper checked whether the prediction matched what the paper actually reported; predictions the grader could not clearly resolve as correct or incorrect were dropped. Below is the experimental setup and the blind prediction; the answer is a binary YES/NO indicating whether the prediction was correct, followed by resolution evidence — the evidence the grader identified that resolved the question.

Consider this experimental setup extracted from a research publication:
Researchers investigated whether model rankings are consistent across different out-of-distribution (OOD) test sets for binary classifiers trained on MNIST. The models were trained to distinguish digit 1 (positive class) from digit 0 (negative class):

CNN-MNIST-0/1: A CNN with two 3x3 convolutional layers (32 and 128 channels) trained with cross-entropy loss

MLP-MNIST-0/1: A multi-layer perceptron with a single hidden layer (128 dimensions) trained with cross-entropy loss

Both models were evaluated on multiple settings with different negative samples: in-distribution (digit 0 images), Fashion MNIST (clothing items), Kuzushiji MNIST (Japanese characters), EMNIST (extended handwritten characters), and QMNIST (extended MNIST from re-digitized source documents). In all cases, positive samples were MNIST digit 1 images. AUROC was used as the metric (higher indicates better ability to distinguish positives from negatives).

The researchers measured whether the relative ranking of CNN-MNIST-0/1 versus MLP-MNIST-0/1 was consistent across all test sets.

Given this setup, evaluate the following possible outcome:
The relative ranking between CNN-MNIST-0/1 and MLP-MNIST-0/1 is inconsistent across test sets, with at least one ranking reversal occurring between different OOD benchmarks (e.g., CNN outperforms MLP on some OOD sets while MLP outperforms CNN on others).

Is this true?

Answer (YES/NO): YES